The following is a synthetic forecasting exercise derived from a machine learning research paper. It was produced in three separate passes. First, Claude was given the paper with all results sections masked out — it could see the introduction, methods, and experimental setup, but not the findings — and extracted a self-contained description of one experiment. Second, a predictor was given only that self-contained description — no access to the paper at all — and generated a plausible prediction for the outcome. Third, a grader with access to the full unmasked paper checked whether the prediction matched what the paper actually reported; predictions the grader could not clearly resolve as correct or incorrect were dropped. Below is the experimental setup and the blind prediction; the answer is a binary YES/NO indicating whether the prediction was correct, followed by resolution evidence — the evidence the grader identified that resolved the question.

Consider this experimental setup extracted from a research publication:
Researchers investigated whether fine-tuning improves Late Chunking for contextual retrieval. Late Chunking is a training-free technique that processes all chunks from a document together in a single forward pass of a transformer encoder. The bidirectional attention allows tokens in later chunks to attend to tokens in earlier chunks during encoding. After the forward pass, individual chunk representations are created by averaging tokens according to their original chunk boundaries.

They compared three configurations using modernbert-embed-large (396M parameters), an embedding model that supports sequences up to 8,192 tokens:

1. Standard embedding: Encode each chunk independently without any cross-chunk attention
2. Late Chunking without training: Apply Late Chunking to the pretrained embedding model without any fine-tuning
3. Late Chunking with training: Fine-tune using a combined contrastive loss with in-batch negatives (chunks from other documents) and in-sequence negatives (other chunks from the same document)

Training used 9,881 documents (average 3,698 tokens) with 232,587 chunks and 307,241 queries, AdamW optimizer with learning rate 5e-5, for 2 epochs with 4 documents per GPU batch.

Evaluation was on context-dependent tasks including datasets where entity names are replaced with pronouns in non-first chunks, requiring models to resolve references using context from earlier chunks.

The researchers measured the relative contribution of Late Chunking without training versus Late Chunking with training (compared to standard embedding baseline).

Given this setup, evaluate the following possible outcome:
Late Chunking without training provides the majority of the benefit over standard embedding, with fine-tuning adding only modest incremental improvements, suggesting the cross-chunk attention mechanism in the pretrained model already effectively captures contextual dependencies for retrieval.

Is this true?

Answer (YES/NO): NO